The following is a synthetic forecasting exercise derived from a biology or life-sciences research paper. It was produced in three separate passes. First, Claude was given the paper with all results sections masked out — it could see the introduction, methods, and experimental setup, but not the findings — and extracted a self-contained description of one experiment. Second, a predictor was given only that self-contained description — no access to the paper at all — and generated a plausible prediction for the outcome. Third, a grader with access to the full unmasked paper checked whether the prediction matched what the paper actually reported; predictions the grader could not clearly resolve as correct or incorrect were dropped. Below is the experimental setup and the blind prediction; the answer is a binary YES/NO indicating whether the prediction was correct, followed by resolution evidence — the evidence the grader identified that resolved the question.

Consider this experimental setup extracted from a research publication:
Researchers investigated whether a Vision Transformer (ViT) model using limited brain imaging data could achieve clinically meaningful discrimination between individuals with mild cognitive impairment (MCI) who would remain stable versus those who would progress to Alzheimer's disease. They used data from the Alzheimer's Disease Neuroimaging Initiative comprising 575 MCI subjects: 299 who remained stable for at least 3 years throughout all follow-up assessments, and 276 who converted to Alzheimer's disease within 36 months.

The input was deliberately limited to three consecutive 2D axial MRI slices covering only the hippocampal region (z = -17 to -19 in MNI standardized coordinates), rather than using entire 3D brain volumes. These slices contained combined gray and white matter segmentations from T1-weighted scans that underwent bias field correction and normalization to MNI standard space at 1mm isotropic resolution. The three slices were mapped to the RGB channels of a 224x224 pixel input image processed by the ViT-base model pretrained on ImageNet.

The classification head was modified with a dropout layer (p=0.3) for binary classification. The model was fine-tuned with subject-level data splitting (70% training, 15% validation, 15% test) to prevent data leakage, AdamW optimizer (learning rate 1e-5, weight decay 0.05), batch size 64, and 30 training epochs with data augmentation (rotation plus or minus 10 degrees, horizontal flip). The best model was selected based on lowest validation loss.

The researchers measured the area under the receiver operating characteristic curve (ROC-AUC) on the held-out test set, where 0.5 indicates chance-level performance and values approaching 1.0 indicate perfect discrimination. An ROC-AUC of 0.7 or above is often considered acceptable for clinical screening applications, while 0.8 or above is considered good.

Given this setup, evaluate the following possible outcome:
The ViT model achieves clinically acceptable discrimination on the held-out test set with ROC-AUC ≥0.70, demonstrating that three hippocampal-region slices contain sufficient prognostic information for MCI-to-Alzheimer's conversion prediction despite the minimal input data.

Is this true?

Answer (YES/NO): YES